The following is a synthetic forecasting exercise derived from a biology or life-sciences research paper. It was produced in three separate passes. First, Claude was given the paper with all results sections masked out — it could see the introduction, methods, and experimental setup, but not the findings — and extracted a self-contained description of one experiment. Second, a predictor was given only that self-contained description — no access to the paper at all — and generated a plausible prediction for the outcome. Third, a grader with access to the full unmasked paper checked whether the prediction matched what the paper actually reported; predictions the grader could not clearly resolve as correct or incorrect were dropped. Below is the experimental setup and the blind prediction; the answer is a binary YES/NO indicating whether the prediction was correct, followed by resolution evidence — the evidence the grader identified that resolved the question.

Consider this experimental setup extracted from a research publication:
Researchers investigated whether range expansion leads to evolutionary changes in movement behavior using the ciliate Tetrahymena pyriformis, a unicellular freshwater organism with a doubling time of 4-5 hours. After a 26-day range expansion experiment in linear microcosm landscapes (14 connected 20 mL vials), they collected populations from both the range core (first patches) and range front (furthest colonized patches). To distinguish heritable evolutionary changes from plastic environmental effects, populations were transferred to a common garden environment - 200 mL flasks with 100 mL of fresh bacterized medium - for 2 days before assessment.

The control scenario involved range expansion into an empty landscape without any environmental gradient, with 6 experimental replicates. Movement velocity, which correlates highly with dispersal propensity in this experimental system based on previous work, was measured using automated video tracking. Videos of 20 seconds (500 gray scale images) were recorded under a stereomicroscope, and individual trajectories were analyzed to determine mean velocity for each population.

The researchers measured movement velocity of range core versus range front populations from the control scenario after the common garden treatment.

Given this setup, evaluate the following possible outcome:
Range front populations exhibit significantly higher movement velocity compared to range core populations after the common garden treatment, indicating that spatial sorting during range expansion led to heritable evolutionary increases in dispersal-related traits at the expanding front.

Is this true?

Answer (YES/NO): YES